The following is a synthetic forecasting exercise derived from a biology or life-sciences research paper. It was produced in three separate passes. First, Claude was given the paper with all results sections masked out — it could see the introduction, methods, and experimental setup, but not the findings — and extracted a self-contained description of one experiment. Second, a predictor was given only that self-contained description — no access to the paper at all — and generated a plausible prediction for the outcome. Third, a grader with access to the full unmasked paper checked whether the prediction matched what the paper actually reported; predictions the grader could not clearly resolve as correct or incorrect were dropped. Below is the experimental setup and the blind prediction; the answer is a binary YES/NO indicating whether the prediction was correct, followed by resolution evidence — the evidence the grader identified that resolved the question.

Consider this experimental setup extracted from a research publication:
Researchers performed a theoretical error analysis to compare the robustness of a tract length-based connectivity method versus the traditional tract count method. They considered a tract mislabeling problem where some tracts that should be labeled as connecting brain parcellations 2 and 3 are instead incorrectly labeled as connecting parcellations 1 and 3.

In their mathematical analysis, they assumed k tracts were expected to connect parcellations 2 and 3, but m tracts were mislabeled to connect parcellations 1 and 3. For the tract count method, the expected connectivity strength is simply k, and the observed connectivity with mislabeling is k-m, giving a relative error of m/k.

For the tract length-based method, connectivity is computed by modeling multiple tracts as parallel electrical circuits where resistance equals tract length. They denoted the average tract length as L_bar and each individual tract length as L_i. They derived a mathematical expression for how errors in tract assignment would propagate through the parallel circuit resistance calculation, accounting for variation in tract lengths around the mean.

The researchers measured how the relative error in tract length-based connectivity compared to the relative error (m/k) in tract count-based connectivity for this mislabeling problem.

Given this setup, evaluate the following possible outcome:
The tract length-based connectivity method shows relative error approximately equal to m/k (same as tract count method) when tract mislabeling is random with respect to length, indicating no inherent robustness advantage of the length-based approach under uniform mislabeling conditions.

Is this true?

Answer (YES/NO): YES